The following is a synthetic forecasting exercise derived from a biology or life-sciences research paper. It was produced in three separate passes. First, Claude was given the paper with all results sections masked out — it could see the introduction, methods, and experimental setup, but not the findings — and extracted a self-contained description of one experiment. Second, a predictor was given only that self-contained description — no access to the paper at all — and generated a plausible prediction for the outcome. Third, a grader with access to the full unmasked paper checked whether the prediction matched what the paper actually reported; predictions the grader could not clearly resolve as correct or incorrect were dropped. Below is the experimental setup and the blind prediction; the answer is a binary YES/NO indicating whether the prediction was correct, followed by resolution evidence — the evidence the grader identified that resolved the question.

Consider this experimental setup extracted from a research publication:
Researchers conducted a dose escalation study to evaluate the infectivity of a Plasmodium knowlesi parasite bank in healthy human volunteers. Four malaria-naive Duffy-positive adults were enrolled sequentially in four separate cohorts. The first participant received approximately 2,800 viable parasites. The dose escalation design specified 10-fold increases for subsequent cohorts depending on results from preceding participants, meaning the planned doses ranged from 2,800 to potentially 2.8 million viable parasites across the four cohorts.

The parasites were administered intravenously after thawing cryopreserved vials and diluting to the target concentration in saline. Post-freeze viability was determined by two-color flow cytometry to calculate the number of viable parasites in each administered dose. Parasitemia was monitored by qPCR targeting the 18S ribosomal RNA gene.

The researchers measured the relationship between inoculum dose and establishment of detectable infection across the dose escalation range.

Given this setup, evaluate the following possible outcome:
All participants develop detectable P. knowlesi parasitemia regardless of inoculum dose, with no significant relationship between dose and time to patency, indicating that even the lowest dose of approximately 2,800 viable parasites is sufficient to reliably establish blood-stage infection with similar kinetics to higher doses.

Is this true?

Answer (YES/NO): NO